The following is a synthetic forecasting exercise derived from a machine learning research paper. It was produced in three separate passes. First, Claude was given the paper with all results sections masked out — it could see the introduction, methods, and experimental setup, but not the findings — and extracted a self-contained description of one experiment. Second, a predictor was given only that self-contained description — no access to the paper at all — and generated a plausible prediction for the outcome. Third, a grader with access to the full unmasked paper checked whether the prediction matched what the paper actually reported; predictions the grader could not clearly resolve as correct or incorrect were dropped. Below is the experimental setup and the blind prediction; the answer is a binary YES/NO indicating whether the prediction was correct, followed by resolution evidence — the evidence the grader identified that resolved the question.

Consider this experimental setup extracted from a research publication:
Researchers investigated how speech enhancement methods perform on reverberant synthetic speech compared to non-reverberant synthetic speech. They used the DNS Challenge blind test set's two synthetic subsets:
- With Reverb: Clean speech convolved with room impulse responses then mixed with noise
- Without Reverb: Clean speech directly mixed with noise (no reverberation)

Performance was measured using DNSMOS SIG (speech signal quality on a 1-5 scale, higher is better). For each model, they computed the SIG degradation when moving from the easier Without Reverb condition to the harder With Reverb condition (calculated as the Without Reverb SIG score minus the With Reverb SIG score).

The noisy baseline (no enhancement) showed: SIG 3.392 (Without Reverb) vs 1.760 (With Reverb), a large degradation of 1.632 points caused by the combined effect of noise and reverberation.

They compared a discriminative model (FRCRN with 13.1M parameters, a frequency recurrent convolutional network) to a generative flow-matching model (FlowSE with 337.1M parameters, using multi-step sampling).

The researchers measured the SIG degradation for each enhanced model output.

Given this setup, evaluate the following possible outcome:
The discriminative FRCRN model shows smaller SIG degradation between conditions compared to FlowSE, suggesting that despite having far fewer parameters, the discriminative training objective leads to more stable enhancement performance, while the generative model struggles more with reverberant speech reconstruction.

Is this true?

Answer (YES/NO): NO